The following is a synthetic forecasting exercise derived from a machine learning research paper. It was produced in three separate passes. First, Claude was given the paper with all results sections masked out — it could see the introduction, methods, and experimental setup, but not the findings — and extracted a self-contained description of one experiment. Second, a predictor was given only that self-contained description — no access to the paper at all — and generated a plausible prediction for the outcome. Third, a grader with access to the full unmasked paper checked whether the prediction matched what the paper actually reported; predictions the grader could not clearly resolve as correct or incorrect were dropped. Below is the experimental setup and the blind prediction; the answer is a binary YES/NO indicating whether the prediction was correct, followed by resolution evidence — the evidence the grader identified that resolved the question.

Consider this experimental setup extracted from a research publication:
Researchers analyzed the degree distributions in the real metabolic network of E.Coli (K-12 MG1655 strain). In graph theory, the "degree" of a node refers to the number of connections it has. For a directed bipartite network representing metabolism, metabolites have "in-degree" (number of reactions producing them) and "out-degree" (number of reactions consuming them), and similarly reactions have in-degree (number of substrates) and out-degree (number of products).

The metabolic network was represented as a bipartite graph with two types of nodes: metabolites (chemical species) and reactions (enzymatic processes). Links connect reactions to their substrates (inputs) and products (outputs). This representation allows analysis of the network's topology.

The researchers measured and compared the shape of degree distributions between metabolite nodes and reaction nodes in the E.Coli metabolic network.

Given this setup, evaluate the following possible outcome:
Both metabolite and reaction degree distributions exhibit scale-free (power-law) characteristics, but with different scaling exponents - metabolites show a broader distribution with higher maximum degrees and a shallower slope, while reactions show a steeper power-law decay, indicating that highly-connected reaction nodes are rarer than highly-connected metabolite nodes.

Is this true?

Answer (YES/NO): NO